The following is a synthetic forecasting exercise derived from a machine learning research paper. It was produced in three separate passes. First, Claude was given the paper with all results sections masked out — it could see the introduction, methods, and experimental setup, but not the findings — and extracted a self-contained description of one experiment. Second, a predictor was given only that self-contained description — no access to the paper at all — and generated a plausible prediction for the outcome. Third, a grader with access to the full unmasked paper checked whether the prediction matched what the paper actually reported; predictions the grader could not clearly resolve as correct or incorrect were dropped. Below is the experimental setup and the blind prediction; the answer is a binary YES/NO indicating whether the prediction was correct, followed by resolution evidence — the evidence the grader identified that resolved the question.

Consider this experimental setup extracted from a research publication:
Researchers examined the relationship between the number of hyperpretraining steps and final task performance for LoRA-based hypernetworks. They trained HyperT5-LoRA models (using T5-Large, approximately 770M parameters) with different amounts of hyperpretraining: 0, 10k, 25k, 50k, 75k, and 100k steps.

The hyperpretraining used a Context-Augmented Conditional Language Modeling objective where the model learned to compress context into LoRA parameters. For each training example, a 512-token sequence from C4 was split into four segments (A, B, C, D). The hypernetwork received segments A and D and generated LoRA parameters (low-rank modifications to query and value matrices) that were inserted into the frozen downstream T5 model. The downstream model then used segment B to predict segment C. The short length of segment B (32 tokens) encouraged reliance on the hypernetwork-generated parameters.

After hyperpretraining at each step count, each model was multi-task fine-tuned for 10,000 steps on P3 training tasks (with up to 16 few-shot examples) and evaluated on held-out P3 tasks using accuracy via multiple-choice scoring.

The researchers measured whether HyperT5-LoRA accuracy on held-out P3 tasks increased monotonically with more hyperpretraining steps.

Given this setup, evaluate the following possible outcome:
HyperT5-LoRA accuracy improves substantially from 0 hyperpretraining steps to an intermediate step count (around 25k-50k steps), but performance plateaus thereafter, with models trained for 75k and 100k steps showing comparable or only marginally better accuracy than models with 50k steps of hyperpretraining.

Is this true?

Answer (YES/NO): NO